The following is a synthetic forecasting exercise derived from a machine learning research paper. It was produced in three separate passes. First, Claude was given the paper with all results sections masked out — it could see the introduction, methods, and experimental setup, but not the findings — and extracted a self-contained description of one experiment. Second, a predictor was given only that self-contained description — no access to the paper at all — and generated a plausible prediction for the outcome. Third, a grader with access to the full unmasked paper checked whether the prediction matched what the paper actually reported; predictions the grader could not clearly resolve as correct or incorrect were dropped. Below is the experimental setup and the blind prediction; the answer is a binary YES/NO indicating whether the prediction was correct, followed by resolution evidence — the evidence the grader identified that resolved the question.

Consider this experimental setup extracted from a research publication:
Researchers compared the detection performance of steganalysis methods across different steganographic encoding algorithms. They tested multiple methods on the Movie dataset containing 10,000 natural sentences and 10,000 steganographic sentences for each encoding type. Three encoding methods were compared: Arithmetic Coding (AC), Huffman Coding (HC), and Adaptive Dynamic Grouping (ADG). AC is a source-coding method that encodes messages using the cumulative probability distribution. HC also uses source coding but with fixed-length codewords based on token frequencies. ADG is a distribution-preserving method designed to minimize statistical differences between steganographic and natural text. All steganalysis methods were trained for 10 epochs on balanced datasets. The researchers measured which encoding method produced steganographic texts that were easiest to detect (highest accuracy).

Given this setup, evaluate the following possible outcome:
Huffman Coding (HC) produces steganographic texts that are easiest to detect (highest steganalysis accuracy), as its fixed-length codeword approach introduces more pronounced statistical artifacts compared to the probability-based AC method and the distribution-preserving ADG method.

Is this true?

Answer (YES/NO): YES